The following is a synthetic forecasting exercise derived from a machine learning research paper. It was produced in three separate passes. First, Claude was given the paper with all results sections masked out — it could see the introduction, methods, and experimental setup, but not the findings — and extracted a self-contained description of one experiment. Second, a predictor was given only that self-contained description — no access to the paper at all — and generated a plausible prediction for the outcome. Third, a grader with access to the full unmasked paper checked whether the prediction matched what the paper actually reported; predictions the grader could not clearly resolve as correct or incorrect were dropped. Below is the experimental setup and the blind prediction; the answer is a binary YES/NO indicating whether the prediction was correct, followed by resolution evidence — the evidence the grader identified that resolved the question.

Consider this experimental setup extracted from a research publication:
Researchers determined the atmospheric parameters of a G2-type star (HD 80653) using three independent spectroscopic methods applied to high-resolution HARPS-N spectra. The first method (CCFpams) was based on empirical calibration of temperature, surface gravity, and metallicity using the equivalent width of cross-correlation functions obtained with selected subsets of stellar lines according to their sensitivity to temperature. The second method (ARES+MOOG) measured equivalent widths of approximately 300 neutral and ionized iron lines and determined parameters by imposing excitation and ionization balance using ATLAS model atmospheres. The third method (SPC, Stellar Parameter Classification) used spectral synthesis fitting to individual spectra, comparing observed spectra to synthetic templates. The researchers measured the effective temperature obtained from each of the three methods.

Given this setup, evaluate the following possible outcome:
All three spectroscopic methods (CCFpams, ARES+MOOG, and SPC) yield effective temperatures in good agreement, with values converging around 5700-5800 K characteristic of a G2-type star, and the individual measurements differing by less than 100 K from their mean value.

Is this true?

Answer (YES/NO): NO